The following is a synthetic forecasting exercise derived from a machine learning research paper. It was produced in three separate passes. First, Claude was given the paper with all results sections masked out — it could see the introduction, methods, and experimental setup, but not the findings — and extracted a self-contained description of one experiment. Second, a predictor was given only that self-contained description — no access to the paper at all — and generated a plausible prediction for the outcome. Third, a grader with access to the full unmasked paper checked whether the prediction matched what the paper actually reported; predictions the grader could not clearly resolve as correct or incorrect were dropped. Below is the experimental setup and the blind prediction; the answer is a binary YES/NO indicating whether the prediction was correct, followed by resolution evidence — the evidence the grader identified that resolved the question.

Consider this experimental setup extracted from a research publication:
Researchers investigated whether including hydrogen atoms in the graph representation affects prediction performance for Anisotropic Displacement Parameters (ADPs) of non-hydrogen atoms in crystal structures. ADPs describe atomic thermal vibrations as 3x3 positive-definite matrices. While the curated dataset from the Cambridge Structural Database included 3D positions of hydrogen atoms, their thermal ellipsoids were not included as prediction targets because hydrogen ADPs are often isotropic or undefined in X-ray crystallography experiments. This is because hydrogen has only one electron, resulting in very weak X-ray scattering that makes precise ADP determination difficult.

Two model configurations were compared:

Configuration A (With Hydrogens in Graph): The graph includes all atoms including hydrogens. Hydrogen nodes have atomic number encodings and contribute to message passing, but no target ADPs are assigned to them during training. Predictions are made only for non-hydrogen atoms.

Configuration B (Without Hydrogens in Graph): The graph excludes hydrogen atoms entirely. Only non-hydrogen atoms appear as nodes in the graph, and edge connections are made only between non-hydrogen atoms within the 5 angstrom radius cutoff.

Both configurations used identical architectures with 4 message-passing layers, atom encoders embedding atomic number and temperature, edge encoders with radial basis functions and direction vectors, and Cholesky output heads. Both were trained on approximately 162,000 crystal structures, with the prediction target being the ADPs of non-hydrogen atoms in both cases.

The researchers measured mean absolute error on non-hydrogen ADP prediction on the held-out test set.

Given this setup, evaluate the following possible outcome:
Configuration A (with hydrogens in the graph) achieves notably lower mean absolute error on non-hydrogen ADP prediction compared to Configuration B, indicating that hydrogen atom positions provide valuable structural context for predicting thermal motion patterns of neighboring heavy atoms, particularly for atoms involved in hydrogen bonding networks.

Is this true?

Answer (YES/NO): YES